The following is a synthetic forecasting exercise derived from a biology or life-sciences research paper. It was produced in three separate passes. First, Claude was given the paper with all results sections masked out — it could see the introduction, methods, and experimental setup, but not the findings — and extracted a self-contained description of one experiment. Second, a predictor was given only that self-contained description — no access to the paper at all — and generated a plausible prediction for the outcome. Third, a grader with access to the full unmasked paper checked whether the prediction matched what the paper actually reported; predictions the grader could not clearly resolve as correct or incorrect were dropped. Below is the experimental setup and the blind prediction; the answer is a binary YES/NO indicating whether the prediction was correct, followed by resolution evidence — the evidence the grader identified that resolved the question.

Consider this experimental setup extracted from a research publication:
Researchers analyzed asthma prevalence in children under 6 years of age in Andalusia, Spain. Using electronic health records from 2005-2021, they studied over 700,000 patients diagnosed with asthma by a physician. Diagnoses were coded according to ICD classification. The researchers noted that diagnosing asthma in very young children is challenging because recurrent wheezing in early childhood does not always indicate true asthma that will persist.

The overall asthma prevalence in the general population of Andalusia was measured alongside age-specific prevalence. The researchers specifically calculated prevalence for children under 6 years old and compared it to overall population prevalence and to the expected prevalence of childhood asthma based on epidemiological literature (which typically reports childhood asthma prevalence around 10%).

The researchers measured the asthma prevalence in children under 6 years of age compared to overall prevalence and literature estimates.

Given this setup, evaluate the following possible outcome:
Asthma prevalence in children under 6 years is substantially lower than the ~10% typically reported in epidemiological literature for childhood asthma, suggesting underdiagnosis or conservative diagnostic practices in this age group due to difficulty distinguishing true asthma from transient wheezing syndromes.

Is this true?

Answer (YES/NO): NO